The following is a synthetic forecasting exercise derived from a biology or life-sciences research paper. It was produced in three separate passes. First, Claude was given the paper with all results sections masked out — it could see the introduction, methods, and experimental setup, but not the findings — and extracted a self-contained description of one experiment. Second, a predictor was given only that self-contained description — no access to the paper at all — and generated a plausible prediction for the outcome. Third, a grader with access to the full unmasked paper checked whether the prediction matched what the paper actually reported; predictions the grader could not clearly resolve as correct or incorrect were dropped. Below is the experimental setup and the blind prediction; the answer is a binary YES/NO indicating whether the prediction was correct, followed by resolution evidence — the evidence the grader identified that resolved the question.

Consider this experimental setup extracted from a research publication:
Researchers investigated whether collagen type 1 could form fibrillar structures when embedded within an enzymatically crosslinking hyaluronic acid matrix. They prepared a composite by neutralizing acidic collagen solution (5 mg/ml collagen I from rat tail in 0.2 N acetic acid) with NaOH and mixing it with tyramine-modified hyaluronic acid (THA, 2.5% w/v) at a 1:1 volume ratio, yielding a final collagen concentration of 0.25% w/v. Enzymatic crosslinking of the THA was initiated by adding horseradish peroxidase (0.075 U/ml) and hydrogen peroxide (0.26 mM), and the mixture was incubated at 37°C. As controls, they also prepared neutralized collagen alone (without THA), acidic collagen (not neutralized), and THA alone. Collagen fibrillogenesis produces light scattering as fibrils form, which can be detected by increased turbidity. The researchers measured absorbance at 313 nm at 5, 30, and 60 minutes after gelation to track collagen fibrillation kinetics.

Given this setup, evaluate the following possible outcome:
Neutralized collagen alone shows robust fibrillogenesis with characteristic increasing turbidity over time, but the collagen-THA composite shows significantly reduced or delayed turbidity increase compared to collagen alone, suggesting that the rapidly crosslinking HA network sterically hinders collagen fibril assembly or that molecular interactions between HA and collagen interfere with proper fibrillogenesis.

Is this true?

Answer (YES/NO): NO